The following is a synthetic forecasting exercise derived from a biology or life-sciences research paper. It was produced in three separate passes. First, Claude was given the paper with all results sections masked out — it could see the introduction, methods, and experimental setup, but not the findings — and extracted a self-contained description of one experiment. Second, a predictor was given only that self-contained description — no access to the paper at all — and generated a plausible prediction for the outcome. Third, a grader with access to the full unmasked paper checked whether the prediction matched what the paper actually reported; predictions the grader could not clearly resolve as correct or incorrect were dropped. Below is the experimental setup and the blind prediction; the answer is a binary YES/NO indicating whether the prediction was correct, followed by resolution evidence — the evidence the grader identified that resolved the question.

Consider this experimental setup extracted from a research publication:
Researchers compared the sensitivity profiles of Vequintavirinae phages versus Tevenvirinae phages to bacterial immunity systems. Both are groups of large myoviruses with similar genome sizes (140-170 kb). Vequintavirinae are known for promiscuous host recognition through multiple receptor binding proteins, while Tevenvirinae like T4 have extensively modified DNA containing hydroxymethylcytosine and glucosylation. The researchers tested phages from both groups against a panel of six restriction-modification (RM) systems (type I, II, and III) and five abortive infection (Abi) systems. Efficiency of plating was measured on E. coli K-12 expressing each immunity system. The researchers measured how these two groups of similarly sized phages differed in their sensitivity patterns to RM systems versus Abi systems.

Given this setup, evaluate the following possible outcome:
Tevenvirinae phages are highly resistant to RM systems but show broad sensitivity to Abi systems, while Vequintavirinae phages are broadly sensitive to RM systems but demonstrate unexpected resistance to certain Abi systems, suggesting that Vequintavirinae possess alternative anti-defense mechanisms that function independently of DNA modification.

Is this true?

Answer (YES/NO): NO